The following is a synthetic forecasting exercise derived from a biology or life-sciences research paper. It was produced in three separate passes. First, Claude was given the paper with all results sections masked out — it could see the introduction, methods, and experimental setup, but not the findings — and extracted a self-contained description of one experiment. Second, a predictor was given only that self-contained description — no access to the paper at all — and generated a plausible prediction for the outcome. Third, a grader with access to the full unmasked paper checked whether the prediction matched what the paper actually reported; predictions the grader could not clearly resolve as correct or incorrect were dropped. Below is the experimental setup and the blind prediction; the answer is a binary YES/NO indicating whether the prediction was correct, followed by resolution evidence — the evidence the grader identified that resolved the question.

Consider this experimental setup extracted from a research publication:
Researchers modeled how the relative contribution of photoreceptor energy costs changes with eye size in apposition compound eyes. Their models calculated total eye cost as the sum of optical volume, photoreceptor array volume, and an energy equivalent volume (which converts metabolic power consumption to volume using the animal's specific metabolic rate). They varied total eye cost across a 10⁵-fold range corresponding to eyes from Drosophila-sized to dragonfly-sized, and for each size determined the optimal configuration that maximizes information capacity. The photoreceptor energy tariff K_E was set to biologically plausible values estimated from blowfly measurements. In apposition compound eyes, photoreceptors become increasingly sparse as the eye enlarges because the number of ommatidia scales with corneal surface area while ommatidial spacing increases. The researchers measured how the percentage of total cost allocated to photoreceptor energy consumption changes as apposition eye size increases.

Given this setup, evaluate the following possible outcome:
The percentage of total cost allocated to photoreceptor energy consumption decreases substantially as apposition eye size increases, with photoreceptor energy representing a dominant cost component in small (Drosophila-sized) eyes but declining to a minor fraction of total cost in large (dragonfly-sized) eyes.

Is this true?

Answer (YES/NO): YES